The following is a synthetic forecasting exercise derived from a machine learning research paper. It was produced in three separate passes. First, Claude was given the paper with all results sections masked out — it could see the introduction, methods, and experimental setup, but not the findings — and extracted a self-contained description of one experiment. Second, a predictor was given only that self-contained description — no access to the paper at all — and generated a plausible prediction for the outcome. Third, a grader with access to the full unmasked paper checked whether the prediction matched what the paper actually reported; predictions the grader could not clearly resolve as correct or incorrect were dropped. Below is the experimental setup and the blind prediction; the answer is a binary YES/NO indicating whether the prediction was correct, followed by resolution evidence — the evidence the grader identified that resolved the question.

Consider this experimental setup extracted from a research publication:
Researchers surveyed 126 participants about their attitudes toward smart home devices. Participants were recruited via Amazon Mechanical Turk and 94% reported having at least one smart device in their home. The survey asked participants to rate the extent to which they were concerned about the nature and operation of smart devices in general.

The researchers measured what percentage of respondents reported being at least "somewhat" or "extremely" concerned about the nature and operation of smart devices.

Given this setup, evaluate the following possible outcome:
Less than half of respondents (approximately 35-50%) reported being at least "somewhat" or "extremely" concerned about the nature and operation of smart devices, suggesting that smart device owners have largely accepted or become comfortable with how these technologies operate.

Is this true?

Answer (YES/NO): NO